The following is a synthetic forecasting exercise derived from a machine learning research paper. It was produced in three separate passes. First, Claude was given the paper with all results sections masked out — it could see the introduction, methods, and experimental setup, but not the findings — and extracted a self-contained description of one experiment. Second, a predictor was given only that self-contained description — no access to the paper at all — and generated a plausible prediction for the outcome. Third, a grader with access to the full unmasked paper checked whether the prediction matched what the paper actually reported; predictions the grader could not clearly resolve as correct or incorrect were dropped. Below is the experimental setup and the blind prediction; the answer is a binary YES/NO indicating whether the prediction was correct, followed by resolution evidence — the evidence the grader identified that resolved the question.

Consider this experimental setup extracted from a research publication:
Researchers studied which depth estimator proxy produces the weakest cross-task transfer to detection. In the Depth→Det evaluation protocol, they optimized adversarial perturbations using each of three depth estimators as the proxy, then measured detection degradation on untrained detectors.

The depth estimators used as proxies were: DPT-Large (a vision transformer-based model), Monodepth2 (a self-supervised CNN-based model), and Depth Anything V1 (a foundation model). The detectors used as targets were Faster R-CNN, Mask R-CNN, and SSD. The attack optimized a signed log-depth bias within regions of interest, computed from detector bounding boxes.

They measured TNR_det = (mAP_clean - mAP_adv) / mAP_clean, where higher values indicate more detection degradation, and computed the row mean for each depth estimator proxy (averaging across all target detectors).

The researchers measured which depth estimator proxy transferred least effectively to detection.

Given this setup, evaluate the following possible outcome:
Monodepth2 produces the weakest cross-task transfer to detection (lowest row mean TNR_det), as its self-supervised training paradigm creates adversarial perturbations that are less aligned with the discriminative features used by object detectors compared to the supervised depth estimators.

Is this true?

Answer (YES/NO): YES